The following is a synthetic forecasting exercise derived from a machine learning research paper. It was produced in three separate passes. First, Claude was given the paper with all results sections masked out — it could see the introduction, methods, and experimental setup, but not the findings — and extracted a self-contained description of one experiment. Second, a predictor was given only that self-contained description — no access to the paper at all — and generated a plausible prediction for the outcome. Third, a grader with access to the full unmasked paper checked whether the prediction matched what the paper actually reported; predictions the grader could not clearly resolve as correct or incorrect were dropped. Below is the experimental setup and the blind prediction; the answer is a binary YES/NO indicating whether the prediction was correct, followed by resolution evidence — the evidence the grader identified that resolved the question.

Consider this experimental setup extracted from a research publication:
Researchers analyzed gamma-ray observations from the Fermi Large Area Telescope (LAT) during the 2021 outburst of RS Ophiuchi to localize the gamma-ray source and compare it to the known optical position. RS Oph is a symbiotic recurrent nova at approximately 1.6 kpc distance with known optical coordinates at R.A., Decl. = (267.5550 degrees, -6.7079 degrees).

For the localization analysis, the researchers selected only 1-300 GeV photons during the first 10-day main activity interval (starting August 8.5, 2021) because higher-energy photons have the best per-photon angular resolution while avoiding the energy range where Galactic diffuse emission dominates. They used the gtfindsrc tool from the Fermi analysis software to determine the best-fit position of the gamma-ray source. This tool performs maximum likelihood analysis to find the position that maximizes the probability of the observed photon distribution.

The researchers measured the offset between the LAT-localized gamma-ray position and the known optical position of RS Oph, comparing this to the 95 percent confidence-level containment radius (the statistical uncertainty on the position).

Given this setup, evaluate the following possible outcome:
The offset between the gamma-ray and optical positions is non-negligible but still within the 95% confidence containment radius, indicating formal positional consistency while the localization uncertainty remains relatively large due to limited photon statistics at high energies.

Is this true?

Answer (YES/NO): YES